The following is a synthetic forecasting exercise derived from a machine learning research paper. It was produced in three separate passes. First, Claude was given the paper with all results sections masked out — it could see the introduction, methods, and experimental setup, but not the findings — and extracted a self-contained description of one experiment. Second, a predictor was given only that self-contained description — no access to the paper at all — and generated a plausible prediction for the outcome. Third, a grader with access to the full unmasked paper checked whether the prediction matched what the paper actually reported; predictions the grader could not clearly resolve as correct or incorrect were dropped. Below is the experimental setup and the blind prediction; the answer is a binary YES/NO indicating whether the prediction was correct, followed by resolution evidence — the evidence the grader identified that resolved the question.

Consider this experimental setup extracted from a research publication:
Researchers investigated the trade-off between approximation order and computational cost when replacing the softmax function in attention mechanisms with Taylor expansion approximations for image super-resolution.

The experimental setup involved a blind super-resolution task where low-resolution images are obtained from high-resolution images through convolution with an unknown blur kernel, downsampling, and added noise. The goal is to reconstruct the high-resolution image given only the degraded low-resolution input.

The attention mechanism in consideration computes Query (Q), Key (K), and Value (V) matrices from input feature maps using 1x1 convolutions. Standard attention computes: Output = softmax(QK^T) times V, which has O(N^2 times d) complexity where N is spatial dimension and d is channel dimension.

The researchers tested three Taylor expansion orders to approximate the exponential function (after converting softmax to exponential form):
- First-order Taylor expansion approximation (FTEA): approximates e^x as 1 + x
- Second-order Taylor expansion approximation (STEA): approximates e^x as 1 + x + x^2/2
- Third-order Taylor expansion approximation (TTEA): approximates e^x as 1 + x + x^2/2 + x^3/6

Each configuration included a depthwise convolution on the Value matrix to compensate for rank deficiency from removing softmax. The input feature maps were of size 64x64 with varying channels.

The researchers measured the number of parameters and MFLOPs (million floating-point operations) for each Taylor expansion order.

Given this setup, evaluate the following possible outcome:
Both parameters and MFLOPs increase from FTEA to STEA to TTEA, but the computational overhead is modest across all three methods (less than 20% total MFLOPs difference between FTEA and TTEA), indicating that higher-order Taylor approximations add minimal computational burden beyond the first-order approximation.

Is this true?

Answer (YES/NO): NO